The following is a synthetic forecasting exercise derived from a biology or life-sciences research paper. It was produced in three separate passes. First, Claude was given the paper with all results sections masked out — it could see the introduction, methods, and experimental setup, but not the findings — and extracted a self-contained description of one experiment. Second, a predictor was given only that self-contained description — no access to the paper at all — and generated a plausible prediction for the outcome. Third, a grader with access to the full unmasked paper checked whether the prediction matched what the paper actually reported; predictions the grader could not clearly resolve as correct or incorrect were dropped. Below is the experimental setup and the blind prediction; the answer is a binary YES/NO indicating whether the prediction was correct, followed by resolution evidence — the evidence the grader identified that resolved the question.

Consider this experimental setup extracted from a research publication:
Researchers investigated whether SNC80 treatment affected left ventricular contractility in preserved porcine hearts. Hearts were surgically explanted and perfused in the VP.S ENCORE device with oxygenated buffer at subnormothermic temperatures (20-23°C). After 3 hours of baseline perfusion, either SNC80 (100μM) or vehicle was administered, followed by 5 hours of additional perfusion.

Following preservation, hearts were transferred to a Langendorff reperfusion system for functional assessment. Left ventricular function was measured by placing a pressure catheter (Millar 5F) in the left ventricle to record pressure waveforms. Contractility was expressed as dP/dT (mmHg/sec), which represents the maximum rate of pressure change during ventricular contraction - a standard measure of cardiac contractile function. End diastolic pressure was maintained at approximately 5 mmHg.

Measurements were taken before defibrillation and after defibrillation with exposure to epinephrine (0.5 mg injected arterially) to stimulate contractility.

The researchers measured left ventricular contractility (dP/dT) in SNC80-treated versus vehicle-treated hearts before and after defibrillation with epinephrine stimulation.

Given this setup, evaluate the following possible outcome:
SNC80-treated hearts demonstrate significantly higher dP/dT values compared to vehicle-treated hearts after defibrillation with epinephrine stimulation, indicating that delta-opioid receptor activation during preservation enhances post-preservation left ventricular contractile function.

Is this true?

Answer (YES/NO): NO